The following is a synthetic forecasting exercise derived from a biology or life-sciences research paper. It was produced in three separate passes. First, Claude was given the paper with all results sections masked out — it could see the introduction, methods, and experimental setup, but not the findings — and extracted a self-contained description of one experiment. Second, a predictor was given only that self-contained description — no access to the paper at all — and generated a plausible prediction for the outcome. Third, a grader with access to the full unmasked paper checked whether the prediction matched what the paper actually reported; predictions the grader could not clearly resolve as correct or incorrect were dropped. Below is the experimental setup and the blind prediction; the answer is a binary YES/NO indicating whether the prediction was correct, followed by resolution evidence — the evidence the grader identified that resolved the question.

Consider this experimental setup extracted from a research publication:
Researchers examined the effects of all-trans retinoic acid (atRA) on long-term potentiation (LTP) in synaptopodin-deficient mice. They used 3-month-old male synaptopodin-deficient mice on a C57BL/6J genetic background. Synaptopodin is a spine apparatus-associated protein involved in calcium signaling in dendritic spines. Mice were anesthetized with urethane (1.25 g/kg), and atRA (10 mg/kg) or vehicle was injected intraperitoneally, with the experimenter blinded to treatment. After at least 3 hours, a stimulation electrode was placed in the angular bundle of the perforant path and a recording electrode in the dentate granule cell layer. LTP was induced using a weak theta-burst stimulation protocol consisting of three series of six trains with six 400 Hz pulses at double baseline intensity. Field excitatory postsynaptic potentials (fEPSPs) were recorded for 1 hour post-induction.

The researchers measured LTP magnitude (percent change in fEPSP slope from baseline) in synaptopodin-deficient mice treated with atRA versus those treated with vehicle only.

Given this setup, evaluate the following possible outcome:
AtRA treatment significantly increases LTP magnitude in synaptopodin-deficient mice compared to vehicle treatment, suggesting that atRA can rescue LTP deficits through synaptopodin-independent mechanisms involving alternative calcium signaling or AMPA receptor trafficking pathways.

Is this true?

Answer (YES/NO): NO